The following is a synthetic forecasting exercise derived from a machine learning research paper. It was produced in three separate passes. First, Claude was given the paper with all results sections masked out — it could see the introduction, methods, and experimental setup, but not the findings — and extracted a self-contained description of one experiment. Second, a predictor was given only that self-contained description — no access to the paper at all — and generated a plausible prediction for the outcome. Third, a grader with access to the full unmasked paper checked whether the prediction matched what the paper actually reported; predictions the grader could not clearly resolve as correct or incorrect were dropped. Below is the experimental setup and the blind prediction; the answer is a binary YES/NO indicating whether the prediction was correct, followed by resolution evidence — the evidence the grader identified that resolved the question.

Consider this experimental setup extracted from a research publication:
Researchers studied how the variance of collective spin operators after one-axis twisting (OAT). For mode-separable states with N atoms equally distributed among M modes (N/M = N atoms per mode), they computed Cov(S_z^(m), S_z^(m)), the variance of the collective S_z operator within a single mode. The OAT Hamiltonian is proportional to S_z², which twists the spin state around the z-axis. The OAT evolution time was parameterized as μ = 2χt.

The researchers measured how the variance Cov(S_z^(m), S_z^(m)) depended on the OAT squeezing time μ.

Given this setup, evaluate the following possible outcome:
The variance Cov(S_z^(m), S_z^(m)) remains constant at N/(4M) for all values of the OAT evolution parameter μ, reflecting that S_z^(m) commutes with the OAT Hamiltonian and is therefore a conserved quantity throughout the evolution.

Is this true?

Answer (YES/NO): YES